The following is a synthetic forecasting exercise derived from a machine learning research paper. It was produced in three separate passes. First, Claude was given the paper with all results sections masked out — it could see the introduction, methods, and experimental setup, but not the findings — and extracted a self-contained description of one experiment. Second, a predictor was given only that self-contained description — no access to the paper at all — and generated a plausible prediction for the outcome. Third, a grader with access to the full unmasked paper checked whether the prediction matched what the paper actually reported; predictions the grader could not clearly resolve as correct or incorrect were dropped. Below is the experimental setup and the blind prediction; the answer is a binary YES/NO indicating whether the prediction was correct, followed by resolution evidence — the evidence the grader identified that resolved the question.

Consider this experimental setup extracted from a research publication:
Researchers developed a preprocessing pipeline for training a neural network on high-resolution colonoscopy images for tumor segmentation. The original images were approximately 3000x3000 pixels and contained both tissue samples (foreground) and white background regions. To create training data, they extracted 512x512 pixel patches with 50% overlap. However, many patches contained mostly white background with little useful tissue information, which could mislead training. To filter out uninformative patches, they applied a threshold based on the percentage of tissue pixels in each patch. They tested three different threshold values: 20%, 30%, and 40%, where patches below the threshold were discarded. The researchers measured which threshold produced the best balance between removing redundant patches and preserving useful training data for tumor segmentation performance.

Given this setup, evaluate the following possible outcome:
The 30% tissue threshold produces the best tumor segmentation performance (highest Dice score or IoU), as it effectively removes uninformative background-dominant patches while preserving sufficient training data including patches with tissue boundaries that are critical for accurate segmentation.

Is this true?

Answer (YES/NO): YES